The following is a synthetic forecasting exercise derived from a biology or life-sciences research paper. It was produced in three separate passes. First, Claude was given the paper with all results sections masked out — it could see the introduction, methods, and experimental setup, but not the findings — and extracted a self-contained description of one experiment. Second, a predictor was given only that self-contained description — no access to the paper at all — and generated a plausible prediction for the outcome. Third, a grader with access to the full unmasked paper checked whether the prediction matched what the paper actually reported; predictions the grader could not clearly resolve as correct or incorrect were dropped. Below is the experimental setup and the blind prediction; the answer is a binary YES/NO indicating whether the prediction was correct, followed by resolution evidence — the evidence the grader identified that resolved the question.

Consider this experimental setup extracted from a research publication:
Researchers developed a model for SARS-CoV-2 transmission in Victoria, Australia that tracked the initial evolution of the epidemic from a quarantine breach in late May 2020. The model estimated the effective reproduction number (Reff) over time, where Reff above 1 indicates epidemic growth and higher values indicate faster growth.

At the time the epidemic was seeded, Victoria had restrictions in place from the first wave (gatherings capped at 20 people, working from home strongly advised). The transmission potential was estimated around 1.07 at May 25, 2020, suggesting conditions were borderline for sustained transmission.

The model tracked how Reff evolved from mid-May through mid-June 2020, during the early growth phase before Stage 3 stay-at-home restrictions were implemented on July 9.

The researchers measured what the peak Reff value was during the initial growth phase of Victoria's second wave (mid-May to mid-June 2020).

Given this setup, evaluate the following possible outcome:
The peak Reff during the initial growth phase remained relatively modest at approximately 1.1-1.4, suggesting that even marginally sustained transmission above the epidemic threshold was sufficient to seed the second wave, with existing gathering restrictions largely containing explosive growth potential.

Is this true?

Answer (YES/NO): NO